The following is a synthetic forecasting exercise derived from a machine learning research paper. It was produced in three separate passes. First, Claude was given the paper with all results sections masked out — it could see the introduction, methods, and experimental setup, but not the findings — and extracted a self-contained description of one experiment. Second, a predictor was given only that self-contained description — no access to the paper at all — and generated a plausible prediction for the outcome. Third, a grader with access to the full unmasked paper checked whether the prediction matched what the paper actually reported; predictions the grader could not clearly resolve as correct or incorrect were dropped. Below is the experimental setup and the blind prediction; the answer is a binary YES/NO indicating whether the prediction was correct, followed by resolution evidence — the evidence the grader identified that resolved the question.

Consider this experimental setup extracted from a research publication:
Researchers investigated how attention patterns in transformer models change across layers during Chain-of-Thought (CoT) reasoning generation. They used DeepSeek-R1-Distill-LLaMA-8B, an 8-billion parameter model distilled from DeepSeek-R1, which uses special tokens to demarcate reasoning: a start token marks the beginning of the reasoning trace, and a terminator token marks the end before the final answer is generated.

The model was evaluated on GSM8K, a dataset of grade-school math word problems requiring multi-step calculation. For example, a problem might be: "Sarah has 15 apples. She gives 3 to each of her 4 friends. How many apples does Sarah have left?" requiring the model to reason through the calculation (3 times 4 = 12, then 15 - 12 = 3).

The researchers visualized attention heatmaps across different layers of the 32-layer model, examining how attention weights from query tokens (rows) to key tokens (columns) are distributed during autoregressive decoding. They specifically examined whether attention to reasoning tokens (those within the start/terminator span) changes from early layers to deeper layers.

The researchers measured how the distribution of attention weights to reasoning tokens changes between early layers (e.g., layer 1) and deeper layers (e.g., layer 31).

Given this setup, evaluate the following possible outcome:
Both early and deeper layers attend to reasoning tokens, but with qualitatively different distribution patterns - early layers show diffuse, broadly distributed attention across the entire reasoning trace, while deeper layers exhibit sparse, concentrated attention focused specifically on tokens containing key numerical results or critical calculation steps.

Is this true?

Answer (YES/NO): NO